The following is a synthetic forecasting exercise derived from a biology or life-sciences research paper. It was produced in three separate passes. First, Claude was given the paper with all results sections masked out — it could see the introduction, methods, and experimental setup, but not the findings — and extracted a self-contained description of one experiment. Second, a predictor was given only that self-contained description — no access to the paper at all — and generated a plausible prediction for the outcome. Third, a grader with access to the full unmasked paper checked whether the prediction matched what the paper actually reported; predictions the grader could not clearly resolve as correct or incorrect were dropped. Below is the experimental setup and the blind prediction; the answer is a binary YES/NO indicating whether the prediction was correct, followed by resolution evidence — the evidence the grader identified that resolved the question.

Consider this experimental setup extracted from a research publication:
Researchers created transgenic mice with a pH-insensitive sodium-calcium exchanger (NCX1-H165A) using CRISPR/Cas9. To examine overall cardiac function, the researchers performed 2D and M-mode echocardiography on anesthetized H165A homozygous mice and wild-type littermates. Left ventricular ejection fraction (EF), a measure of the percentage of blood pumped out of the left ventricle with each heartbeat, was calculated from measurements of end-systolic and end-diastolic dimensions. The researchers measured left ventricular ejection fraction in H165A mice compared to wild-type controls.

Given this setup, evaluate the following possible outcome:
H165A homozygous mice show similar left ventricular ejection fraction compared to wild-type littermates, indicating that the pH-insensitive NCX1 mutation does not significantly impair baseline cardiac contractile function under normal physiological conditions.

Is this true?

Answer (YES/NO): NO